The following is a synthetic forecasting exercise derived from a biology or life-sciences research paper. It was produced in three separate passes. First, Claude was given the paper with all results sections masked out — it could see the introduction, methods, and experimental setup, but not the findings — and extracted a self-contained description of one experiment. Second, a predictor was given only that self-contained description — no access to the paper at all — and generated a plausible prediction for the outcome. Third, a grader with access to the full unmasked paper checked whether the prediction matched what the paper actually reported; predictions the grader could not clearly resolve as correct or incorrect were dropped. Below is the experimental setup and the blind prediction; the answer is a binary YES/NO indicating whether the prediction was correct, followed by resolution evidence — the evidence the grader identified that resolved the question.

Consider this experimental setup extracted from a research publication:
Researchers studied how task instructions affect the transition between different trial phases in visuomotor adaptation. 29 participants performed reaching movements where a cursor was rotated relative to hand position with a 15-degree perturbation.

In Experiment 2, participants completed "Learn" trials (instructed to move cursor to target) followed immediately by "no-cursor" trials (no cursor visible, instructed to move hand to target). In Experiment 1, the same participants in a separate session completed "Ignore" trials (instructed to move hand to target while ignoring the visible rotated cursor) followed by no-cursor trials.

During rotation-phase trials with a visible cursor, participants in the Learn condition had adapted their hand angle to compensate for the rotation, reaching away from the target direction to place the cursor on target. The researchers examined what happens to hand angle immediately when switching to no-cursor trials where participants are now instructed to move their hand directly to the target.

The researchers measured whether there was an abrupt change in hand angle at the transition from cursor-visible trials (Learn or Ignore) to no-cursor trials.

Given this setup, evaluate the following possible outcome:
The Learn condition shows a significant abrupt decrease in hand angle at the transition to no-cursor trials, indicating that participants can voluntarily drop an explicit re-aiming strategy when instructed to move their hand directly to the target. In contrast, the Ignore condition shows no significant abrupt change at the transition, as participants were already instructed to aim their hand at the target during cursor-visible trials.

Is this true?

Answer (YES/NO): NO